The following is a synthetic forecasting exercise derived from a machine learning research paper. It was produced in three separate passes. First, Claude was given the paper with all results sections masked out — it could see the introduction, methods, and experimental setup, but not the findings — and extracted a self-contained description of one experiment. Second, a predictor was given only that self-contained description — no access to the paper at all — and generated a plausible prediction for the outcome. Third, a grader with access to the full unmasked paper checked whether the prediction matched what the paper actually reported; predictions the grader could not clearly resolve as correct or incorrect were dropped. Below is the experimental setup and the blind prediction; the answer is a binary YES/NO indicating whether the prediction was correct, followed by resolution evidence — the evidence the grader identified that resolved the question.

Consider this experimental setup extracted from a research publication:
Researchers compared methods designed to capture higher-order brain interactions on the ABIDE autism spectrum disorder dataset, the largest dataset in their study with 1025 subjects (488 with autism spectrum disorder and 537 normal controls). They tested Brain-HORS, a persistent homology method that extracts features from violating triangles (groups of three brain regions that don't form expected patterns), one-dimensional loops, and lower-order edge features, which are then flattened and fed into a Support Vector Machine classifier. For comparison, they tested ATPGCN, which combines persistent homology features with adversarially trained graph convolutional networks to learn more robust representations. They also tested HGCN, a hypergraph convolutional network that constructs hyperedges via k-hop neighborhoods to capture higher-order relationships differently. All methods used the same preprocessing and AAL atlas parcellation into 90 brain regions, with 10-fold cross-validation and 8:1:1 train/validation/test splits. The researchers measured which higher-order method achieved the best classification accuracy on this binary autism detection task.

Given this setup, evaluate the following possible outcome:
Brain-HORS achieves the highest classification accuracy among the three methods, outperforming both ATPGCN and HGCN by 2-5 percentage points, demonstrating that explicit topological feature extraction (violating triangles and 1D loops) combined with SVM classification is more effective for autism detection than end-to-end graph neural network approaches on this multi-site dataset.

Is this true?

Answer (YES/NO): NO